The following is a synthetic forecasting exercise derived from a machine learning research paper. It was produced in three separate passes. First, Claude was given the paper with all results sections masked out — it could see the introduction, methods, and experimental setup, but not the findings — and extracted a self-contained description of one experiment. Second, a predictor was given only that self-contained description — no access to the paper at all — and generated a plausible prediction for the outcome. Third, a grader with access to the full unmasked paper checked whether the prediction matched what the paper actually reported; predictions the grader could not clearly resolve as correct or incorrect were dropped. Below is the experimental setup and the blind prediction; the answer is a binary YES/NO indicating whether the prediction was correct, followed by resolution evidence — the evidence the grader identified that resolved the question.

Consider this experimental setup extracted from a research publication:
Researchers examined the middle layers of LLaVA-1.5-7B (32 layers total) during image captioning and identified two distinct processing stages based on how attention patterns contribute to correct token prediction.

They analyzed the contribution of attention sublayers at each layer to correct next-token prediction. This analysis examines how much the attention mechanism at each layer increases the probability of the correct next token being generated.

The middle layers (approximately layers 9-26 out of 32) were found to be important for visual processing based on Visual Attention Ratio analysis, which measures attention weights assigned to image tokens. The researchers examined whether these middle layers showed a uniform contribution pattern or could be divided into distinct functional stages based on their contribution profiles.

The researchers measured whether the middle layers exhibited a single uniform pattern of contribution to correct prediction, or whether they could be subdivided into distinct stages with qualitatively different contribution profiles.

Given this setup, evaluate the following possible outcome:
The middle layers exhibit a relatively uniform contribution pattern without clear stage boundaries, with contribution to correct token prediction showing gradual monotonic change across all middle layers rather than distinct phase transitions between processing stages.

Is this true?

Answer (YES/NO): NO